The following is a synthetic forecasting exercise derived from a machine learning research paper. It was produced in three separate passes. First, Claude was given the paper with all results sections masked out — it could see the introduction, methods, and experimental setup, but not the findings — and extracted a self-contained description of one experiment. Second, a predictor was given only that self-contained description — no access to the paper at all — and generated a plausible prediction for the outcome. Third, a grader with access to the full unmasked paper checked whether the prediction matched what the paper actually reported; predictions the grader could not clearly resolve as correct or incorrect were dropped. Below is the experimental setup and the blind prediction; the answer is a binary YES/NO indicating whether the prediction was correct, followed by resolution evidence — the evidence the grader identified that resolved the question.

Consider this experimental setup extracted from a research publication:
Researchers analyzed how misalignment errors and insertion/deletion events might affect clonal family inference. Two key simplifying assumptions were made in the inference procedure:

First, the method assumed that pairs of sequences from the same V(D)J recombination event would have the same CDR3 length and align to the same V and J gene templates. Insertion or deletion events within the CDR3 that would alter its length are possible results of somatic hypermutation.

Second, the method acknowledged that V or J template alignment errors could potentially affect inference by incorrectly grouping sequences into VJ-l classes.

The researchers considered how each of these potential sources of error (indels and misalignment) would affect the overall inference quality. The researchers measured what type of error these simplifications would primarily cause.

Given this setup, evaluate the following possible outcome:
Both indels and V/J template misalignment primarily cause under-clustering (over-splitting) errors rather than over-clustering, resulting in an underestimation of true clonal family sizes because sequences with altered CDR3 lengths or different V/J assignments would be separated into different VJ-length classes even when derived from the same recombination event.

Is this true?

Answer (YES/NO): YES